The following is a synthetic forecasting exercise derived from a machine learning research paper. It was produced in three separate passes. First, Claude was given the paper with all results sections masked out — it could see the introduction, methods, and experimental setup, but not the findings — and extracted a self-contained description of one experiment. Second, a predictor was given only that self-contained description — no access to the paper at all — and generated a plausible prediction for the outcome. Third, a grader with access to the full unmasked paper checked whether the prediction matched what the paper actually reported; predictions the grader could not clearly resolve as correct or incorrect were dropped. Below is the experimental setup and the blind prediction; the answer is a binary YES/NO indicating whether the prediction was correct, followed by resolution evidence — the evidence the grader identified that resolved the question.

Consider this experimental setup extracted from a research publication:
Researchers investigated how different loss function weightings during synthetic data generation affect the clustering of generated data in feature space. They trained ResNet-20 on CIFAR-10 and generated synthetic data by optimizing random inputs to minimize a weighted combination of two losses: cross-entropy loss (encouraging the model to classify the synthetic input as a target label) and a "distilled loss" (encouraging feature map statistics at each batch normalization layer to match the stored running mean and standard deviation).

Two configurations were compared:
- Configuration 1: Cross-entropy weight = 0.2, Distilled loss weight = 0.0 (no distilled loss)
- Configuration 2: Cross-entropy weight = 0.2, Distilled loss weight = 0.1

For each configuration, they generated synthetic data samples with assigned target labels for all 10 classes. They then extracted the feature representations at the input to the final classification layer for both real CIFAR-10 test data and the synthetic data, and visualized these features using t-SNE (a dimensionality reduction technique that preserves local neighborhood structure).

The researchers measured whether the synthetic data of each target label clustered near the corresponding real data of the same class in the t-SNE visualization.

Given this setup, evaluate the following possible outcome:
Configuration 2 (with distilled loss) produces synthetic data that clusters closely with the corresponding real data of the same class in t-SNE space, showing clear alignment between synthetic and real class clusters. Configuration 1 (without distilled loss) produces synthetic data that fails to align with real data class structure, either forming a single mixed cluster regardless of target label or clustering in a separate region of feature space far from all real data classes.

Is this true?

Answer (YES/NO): NO